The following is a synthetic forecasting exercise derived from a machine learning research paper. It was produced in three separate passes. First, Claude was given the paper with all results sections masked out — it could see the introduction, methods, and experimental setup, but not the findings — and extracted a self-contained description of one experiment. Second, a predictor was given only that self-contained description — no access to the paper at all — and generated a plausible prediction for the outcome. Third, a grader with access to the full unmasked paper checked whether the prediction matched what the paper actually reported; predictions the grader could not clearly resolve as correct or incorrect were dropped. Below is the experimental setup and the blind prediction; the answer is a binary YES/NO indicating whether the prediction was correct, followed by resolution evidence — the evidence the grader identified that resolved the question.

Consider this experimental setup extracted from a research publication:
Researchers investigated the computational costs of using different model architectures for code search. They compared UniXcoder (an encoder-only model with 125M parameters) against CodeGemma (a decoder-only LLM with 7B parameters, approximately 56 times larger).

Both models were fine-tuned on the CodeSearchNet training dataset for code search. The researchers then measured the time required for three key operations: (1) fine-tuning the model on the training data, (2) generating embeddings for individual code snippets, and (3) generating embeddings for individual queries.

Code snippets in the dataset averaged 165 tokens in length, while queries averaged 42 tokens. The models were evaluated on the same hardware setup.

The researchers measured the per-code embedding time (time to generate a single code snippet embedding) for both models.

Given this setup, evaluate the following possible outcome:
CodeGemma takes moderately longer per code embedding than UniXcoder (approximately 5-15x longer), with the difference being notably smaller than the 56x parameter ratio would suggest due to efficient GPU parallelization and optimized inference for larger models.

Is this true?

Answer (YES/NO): YES